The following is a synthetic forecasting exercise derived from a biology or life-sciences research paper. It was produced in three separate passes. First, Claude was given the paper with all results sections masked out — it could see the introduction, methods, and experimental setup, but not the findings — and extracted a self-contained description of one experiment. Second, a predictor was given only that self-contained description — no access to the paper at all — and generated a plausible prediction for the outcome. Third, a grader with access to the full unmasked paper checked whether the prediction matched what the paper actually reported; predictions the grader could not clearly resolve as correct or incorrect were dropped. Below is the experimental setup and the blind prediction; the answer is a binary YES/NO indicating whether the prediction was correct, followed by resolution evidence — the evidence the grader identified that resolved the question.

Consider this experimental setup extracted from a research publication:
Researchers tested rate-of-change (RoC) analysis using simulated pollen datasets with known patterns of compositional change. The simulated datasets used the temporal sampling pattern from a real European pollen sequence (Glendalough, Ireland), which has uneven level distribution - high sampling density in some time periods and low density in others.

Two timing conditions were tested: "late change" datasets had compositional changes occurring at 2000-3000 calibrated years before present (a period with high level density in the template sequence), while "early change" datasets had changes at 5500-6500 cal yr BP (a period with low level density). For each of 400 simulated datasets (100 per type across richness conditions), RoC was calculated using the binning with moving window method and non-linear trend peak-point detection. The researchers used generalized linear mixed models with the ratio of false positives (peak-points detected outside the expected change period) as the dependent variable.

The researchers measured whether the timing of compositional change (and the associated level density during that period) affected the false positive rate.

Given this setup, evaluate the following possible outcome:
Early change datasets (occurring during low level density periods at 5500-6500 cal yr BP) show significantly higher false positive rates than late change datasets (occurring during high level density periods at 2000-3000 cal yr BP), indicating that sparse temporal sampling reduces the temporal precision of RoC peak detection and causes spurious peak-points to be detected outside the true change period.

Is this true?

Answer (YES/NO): NO